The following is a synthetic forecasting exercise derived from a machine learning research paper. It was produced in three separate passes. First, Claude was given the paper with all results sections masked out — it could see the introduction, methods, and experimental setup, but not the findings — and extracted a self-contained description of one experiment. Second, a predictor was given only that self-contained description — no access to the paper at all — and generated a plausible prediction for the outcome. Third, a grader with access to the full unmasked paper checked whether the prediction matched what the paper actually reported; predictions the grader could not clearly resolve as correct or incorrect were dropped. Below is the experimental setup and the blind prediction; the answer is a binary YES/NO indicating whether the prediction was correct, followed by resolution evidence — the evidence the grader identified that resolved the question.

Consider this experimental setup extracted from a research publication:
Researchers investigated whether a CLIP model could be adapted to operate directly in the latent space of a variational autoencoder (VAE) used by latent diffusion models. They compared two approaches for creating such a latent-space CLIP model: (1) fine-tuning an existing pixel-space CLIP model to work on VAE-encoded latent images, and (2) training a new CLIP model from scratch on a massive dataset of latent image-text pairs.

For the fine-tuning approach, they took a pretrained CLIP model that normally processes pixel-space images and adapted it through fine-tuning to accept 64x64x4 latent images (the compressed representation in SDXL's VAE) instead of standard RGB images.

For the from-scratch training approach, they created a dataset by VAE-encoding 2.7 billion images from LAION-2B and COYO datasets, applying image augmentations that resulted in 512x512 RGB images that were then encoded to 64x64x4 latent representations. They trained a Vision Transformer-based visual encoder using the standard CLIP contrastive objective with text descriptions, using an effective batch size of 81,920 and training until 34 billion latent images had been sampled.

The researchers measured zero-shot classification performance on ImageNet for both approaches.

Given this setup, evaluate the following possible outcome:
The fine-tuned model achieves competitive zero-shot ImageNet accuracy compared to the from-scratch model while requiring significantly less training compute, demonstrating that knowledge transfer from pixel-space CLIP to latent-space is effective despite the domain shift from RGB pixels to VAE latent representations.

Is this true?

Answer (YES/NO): NO